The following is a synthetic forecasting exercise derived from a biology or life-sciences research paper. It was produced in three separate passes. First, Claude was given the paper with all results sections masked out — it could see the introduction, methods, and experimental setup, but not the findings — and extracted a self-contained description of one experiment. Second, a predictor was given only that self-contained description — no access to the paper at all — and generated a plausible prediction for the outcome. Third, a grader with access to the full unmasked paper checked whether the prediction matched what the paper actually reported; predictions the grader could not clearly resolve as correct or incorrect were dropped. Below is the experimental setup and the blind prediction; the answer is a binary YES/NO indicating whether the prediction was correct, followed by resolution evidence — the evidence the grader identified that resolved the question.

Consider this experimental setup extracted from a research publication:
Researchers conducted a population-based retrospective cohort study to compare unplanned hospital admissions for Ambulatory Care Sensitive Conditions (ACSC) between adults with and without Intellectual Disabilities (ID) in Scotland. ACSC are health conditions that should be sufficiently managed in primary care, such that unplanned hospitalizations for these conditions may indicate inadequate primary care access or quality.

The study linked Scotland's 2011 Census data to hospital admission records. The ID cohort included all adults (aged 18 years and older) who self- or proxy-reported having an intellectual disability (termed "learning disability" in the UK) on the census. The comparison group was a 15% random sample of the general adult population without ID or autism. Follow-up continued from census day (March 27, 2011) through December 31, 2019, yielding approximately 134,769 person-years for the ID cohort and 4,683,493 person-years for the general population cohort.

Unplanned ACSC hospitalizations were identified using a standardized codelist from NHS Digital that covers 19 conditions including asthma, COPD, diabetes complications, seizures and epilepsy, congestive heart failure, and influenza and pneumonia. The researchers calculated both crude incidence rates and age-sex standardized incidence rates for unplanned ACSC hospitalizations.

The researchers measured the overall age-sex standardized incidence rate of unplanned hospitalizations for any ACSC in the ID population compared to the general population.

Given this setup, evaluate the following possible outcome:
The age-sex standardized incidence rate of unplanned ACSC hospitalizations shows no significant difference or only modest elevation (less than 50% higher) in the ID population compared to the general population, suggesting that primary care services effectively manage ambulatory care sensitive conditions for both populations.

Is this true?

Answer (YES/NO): YES